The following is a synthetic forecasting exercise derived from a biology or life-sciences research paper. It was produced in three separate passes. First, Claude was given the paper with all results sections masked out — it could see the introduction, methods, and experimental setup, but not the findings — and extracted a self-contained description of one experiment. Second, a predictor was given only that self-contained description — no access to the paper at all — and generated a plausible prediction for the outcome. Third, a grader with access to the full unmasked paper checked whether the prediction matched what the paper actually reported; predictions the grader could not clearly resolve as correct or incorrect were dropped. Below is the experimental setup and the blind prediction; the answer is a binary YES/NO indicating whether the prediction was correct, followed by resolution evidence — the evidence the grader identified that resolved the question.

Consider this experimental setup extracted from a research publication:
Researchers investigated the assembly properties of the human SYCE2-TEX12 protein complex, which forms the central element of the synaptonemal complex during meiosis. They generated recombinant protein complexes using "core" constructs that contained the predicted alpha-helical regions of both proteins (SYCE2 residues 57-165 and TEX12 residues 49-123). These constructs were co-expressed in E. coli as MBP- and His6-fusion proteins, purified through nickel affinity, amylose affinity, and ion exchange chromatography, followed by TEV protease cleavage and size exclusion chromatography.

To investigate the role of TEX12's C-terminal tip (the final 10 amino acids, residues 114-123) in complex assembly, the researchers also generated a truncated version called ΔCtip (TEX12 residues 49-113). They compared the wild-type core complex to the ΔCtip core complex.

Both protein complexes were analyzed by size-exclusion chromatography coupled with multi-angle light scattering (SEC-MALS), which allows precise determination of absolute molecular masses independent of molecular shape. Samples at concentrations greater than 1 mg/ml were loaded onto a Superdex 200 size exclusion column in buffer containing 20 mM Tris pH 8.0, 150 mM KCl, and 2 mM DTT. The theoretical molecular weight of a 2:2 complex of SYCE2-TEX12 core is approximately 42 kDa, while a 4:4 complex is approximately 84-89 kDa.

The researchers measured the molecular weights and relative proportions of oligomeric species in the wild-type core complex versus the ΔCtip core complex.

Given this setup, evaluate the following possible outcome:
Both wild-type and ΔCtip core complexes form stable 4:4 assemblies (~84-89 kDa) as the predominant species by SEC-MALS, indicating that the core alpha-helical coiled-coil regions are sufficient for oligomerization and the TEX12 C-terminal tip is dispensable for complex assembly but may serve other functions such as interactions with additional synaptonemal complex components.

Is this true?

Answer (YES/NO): NO